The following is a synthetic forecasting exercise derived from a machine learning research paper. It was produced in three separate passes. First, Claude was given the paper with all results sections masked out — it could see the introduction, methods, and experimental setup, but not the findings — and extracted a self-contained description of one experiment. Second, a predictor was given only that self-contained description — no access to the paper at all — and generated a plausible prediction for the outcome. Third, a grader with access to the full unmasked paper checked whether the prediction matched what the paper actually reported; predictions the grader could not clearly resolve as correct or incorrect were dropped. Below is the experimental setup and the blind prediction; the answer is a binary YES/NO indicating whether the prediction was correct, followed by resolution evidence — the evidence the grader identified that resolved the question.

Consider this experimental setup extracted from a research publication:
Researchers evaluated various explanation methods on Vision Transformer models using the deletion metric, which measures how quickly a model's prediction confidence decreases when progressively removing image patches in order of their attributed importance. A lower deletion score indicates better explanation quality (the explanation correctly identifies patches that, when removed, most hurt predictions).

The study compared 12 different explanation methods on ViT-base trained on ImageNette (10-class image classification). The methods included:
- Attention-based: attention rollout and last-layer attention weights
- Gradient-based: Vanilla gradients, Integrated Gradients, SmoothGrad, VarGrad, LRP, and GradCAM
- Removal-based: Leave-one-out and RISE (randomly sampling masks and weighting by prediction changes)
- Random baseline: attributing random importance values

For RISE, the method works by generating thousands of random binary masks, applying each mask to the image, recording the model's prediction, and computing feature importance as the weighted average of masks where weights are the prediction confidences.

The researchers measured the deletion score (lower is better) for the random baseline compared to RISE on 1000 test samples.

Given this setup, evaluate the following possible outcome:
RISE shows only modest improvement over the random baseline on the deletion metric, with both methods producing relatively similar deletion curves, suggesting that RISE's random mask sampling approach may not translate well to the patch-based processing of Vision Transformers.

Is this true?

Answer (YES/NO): YES